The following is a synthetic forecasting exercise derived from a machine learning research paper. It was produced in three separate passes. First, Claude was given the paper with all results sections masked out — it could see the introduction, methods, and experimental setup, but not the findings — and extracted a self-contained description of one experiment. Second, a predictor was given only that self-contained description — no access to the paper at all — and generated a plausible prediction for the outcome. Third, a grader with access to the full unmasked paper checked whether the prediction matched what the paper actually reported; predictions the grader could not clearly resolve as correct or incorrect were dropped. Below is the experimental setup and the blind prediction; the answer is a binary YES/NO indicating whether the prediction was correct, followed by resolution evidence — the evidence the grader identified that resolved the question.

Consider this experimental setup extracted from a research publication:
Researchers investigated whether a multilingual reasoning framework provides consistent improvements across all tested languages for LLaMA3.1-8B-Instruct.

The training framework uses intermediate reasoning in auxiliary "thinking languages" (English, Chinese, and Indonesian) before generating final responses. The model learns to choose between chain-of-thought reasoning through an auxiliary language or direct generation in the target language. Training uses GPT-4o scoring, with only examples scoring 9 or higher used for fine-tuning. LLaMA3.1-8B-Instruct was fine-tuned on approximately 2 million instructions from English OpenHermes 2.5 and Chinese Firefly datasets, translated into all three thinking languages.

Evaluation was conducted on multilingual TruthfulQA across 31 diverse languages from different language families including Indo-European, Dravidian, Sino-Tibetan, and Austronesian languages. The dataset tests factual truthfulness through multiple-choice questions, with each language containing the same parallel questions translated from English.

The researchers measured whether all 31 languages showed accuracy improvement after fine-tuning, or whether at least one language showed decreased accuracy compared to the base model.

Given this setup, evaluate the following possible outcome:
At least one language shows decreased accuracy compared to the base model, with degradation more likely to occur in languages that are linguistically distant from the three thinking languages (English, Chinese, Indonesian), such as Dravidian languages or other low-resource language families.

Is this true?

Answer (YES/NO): YES